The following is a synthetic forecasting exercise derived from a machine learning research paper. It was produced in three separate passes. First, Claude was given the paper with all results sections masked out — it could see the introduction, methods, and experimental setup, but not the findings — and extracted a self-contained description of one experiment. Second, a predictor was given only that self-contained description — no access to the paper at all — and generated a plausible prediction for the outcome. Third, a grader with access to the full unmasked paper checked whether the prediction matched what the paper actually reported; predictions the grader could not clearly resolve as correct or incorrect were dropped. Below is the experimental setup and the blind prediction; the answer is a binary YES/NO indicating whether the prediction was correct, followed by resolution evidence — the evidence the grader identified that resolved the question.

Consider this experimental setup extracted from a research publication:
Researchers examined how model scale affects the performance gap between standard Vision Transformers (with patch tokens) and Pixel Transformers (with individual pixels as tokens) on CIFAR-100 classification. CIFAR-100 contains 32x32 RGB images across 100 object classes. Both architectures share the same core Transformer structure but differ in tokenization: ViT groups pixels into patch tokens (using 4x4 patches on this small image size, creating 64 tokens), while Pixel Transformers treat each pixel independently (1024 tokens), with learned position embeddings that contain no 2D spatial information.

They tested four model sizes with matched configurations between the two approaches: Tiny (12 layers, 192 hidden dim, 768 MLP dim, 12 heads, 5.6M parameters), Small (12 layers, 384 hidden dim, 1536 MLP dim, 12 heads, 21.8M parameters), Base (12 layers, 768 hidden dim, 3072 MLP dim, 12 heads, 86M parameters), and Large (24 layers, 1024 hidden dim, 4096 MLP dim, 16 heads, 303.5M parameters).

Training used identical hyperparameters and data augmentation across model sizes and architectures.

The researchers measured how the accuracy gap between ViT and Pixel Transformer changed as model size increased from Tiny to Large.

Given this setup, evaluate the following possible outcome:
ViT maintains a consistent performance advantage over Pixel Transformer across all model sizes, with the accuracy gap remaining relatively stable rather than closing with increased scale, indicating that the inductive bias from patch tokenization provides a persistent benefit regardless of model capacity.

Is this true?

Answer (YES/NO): NO